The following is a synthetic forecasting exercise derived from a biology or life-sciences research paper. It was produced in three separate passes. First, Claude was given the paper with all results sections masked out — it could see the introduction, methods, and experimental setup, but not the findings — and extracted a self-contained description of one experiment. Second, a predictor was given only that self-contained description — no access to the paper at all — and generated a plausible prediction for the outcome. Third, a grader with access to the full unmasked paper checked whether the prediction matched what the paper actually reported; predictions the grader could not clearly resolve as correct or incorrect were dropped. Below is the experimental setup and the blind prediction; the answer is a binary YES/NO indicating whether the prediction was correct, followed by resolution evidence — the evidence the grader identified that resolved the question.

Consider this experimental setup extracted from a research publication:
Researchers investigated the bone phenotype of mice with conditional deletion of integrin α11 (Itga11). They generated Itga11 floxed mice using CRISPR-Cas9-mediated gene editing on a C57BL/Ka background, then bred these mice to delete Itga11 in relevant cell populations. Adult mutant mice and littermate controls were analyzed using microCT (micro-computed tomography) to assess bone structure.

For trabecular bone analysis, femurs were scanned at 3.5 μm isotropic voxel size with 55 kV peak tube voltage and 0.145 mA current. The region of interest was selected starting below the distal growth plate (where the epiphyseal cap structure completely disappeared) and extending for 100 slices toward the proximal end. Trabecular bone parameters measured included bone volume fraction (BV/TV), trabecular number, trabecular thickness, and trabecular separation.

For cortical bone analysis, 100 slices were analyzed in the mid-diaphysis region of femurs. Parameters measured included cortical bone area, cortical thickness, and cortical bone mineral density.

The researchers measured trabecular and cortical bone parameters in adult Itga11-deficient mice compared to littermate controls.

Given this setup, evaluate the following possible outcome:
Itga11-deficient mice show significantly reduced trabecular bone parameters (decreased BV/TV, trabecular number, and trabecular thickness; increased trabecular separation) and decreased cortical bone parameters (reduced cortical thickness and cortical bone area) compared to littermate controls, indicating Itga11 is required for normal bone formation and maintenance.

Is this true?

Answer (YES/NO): NO